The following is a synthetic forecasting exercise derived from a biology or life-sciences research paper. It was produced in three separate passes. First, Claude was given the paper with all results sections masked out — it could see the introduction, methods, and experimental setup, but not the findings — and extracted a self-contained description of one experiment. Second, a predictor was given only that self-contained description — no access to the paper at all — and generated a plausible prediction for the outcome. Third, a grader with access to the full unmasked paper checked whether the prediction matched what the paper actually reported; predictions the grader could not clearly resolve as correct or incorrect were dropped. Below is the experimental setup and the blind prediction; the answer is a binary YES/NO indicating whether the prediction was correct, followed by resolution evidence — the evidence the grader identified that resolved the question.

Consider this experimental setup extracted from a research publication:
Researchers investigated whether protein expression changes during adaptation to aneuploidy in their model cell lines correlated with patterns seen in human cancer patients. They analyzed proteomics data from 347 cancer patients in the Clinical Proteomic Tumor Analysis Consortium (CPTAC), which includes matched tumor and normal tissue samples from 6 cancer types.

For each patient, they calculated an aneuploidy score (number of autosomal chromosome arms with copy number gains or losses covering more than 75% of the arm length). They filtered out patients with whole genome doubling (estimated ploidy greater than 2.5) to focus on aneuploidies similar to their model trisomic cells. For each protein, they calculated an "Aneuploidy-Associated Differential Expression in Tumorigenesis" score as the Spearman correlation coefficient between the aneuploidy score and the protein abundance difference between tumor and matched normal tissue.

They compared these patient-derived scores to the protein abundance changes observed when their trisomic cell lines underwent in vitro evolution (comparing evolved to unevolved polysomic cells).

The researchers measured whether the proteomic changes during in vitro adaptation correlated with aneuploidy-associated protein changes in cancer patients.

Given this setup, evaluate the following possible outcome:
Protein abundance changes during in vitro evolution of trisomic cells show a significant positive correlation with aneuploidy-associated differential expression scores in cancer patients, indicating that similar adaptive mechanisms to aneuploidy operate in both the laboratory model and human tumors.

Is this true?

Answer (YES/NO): YES